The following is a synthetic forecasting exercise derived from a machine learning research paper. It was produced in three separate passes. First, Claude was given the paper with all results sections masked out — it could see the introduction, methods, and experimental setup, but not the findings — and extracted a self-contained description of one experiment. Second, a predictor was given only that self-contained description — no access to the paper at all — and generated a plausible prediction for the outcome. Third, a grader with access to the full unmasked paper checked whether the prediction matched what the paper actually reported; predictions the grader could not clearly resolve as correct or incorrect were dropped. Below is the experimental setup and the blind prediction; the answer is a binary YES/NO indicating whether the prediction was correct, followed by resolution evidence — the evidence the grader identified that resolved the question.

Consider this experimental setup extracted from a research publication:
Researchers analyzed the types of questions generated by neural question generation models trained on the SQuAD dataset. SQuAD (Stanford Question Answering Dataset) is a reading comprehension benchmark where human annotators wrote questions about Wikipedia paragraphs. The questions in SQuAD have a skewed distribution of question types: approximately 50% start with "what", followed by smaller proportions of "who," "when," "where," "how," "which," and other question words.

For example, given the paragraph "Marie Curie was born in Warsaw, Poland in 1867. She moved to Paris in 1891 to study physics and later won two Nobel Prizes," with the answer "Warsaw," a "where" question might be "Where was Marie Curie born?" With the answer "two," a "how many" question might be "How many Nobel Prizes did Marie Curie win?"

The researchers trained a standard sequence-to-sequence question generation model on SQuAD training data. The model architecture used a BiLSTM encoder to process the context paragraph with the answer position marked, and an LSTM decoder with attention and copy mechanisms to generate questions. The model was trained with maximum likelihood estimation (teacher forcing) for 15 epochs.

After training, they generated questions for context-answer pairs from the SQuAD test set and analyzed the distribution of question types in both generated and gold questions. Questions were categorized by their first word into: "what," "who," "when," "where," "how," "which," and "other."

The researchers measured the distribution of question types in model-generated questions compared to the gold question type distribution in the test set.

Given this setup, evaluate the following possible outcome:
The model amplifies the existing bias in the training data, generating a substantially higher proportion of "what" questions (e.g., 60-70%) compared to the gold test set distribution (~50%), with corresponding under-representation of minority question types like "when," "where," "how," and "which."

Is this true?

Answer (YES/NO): YES